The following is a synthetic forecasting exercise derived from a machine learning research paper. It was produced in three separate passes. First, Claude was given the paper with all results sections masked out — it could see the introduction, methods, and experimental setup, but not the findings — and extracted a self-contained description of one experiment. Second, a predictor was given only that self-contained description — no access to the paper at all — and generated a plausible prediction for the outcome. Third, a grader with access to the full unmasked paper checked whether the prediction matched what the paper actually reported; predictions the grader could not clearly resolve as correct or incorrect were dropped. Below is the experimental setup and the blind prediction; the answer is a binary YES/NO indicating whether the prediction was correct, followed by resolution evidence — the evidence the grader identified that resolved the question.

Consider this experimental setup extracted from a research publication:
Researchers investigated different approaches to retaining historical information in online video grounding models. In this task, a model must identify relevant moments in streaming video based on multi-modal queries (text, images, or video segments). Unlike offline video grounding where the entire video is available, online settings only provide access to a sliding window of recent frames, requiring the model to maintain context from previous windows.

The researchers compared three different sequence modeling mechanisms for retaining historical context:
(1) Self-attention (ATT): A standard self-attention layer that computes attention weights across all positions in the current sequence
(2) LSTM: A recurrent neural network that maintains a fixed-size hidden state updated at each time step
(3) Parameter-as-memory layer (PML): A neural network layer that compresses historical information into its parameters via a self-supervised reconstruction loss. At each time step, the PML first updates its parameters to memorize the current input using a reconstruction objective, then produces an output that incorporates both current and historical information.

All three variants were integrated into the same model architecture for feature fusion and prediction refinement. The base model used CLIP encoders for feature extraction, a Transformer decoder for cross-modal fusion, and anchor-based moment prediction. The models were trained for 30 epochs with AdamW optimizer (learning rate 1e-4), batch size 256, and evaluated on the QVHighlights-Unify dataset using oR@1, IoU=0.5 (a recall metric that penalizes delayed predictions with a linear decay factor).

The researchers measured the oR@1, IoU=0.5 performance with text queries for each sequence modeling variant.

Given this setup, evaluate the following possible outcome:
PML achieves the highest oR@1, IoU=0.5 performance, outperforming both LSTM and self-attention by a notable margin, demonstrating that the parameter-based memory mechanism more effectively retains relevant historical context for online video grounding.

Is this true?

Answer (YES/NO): NO